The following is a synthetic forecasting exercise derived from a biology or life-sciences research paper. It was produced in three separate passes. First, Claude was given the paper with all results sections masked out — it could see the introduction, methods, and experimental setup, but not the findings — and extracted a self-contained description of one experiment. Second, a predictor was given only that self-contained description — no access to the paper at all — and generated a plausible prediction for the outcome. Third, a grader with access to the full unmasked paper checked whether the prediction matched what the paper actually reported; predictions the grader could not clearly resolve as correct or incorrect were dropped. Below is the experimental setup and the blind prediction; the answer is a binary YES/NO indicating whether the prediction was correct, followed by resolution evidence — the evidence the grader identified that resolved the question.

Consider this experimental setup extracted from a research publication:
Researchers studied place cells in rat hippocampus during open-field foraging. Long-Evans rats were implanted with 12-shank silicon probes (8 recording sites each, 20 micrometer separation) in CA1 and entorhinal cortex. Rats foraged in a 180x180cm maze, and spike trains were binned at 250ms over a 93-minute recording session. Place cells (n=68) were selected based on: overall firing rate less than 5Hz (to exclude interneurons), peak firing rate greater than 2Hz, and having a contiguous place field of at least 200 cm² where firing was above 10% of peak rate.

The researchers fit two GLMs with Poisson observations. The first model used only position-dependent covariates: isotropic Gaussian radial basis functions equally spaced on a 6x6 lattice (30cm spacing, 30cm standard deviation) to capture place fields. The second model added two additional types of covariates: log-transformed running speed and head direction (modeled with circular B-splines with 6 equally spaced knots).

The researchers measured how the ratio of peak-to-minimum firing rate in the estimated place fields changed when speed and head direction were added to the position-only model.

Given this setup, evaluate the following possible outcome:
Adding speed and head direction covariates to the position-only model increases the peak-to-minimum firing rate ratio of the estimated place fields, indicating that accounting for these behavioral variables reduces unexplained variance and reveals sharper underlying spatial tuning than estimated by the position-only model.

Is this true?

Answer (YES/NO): NO